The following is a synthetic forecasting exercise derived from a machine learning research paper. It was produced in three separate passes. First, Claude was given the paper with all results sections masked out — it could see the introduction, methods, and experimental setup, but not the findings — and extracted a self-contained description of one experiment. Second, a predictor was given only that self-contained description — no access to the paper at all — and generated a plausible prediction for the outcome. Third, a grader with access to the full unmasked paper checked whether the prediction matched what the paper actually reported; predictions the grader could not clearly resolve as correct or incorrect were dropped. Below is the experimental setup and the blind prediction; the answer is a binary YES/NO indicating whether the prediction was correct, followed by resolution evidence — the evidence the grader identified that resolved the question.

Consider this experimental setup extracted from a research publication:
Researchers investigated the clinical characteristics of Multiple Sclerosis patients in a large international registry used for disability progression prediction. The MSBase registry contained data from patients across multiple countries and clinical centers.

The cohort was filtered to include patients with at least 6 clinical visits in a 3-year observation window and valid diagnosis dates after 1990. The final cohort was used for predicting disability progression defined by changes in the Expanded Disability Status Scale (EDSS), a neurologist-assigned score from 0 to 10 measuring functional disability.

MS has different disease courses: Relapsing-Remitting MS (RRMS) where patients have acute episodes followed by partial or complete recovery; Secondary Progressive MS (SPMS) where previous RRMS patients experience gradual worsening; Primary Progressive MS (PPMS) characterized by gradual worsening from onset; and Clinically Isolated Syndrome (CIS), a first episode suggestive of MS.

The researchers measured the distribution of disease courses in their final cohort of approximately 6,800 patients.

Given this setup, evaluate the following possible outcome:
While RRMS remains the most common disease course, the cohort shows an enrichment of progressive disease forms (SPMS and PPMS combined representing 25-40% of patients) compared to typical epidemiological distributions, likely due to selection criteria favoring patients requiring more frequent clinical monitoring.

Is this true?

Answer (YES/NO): NO